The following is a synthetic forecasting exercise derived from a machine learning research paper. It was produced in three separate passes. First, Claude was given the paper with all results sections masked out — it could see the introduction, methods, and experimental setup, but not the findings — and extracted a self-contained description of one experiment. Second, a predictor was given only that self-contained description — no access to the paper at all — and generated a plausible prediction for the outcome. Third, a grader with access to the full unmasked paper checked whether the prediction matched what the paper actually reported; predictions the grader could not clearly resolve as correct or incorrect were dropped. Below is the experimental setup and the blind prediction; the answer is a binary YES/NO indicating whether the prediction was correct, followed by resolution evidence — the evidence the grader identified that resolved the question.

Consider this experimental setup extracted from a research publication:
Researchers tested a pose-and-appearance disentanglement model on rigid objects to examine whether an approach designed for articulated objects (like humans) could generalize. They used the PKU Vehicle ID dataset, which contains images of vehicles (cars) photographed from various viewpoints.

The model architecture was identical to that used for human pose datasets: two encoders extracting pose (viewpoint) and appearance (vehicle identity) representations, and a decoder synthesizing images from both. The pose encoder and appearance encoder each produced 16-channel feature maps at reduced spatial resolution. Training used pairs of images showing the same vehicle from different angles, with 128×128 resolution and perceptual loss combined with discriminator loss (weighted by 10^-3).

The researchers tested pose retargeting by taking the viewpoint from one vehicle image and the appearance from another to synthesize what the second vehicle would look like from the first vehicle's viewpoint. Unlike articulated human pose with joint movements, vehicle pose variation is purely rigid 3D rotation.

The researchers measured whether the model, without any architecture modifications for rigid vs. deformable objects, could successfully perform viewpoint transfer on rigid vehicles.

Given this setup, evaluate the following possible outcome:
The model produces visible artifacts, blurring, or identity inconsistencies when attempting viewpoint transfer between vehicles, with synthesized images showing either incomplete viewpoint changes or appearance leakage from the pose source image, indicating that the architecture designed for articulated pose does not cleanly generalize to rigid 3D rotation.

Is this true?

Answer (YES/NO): NO